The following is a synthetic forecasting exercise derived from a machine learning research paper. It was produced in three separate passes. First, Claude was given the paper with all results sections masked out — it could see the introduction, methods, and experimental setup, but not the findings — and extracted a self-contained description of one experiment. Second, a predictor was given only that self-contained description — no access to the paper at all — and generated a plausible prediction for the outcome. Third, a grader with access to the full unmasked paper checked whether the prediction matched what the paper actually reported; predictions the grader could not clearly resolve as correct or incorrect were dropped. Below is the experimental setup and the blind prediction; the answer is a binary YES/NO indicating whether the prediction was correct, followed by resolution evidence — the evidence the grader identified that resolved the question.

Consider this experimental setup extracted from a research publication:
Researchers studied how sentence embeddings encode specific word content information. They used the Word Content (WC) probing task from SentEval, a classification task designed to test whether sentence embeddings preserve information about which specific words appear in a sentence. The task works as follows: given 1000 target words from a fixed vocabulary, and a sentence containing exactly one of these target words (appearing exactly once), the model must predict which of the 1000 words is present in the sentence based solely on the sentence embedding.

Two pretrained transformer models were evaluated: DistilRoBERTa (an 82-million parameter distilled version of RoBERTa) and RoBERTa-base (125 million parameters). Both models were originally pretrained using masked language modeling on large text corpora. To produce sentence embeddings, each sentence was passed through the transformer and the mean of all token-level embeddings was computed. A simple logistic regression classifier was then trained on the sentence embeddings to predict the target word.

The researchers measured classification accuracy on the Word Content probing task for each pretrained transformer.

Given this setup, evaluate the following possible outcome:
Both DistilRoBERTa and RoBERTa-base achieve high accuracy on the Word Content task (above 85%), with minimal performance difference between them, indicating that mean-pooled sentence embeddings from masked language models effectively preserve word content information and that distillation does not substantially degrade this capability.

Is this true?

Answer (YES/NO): NO